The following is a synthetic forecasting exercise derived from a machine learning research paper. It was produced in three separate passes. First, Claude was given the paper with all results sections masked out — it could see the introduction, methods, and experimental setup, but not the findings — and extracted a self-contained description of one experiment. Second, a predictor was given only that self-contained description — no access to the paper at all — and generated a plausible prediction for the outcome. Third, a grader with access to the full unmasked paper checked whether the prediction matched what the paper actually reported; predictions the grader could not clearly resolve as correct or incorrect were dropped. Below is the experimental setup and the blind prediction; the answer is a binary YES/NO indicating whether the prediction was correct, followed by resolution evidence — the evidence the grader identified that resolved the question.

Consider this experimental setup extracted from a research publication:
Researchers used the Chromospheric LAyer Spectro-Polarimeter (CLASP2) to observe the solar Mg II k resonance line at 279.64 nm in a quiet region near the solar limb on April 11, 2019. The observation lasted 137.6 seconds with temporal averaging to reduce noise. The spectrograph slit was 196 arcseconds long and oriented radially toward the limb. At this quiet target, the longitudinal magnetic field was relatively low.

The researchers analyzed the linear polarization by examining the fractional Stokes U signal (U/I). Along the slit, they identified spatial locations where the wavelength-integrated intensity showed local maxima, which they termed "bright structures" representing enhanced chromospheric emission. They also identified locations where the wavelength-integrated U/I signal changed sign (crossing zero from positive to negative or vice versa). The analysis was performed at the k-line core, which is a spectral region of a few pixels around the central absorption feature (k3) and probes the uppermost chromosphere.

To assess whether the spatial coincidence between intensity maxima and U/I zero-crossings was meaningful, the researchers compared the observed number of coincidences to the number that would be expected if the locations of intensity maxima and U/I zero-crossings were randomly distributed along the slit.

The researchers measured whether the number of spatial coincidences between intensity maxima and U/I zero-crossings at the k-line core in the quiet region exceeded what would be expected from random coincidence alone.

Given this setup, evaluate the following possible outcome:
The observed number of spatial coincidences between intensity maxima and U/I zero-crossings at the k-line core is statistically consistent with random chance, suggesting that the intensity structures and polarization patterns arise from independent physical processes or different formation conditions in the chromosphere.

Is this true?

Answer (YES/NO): NO